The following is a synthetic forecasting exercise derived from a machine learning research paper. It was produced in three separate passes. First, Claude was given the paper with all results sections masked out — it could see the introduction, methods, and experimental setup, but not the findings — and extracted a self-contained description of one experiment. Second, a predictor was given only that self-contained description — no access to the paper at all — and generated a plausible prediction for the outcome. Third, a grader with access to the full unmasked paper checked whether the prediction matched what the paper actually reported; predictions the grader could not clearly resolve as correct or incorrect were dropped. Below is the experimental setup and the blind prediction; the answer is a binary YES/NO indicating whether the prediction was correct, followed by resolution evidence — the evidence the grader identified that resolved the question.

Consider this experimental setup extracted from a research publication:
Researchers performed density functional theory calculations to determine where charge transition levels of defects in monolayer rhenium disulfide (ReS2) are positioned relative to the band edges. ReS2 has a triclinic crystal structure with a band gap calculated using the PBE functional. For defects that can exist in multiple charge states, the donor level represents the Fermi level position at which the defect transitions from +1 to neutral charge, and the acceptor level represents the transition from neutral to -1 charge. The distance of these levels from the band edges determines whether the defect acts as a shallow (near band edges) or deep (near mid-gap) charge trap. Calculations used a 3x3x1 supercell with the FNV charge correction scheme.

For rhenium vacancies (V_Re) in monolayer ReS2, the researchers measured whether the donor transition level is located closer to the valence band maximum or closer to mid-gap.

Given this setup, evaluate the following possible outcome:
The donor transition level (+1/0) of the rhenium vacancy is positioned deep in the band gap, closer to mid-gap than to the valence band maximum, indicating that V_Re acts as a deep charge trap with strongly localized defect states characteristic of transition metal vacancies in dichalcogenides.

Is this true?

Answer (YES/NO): NO